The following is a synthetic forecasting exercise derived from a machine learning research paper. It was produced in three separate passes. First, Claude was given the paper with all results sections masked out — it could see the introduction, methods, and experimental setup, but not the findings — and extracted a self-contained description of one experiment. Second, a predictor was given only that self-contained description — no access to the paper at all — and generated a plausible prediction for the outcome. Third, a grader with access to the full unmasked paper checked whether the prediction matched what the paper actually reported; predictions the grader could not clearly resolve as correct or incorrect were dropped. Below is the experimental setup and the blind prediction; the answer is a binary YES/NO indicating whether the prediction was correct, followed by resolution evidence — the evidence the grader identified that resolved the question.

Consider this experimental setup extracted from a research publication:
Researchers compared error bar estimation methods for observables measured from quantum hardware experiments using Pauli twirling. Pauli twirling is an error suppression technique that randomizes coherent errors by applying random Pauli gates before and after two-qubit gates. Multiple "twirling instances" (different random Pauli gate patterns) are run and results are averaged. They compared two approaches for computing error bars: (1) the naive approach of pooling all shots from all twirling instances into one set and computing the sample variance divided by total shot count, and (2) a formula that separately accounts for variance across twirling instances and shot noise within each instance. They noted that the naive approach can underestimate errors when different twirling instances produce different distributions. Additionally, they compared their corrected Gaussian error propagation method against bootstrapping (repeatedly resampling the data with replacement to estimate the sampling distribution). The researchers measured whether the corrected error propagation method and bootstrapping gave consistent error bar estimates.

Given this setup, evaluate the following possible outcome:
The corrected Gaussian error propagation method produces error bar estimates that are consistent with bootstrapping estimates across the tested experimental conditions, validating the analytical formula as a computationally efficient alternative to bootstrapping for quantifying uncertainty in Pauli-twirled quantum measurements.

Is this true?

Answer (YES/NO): YES